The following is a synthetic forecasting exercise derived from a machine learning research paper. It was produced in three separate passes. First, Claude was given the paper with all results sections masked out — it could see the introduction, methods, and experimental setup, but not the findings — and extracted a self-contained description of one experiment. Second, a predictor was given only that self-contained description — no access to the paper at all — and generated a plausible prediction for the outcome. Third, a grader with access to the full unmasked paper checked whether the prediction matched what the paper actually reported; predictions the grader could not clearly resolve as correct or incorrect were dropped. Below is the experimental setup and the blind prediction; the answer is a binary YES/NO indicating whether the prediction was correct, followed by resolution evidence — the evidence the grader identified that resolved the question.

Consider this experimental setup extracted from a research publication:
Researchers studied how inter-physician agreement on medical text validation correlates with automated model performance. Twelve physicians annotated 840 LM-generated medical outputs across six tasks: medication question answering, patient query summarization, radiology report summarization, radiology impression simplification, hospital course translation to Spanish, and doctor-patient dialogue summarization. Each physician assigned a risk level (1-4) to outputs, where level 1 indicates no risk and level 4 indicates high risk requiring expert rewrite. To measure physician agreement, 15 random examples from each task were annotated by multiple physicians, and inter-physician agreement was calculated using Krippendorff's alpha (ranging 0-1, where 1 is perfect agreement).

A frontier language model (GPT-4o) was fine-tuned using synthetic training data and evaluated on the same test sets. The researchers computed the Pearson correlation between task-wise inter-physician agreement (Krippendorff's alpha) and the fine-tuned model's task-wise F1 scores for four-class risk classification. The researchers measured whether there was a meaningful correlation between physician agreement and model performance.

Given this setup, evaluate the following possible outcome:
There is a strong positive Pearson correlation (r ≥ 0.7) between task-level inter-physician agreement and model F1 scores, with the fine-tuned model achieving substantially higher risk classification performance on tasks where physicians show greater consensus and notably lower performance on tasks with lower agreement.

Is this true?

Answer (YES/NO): NO